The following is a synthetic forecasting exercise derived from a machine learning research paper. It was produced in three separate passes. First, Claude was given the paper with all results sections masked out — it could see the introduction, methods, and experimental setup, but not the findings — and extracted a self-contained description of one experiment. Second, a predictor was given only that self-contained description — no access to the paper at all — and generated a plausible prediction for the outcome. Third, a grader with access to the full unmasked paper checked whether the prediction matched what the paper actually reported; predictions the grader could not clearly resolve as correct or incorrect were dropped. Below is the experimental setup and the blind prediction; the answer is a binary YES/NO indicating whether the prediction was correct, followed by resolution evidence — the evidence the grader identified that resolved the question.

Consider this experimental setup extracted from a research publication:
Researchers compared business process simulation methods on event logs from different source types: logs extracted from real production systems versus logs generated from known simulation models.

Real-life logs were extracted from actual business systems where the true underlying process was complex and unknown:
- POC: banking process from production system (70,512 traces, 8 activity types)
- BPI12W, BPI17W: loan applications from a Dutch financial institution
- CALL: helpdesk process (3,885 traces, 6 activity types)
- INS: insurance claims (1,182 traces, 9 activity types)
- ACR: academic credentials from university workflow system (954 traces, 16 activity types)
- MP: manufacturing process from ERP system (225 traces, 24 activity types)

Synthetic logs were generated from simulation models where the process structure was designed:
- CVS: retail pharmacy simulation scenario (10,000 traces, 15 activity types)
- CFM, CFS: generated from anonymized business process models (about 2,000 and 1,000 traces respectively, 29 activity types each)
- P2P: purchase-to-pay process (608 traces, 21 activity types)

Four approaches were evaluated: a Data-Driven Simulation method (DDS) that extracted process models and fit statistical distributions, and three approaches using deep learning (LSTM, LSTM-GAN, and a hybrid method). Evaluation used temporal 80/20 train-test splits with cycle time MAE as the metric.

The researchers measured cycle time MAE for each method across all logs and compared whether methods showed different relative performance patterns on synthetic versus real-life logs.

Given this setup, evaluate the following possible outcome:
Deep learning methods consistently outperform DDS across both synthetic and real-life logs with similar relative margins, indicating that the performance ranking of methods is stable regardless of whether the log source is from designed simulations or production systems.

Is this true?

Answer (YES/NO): NO